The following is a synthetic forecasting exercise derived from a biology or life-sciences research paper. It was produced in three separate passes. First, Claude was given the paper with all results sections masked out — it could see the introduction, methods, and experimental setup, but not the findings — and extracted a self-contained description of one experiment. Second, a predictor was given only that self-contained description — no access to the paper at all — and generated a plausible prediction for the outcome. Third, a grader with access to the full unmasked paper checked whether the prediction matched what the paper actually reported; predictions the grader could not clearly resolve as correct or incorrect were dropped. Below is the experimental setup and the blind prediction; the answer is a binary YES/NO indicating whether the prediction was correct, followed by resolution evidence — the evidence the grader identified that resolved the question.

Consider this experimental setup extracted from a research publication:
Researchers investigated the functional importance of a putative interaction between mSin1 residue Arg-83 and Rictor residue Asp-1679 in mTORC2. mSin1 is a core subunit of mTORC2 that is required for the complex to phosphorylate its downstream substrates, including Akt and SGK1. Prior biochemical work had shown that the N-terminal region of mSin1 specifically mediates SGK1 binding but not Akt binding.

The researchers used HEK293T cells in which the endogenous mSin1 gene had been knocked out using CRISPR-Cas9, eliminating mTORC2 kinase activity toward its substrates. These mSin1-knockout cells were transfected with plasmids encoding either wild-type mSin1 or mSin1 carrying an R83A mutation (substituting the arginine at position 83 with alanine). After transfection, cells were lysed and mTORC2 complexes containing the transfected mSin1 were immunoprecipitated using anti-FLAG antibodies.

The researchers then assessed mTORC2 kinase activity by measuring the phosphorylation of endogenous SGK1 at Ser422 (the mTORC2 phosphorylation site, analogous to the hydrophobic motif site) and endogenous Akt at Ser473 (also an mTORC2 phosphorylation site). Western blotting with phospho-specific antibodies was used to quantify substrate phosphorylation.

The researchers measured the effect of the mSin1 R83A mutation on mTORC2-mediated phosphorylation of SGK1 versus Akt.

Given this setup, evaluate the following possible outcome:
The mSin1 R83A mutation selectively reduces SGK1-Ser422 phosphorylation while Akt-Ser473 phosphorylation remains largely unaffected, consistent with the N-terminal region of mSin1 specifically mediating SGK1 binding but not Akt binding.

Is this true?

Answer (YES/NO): YES